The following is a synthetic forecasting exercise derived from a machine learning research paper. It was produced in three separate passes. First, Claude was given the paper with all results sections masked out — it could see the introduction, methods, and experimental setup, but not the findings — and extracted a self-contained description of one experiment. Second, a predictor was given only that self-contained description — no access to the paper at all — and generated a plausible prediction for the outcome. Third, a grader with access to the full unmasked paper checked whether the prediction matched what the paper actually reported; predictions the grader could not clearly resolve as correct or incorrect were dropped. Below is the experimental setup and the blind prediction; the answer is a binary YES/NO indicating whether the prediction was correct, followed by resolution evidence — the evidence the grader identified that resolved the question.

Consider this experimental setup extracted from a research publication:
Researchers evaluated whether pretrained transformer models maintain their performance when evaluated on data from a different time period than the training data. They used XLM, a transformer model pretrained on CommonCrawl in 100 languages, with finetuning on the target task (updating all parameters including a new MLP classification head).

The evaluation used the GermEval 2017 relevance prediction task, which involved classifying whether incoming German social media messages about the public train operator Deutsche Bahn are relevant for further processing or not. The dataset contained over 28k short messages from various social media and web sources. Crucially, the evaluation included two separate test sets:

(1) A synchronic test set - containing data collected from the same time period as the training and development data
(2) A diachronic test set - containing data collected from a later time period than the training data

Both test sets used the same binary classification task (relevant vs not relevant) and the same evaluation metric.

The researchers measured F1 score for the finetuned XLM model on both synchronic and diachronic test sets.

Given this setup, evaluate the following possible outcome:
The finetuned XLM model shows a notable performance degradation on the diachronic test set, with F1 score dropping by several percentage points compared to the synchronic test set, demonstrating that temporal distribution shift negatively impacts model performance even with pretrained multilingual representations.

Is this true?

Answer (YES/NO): NO